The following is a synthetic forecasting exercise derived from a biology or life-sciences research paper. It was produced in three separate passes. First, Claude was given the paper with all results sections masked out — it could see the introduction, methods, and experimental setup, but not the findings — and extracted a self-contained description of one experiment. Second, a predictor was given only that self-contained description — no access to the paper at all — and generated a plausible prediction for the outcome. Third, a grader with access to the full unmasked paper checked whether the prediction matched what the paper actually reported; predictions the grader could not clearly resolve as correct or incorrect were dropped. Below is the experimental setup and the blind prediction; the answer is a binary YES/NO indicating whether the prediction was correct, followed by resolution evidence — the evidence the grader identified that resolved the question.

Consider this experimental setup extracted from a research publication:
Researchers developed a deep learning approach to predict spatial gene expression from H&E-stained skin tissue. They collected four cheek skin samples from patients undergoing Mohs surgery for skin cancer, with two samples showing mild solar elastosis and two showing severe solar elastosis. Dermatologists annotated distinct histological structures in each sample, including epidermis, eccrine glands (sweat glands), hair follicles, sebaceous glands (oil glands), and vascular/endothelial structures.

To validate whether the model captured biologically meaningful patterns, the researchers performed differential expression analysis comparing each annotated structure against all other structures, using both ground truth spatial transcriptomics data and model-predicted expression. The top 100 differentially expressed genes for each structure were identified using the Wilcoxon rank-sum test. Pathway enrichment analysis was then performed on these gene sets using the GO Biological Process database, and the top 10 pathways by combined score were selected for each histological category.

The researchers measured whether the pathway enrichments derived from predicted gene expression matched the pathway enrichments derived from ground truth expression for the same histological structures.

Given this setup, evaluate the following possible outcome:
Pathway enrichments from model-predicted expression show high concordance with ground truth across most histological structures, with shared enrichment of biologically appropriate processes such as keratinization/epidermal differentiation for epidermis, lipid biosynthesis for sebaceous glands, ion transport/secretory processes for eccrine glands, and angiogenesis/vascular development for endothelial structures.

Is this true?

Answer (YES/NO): NO